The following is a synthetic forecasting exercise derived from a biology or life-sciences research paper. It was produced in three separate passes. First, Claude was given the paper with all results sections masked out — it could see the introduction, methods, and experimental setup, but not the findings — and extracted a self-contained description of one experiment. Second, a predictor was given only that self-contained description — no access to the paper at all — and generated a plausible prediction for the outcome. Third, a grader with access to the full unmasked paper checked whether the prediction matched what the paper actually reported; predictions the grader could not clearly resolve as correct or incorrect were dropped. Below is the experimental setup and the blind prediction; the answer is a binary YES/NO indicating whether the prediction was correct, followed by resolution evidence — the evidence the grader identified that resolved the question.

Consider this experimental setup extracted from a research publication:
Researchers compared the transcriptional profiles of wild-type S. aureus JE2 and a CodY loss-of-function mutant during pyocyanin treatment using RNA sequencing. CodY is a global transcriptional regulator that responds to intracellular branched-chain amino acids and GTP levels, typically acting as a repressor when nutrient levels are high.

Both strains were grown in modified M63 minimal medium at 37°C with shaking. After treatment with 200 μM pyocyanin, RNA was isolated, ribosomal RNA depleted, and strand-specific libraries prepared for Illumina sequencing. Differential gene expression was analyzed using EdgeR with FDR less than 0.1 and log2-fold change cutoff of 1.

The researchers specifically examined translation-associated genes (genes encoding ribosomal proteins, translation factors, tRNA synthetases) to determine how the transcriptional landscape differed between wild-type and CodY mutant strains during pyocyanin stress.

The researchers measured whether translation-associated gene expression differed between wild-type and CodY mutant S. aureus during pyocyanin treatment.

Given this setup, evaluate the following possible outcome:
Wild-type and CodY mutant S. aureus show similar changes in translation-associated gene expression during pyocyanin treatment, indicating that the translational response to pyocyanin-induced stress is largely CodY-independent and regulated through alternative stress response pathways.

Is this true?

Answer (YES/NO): NO